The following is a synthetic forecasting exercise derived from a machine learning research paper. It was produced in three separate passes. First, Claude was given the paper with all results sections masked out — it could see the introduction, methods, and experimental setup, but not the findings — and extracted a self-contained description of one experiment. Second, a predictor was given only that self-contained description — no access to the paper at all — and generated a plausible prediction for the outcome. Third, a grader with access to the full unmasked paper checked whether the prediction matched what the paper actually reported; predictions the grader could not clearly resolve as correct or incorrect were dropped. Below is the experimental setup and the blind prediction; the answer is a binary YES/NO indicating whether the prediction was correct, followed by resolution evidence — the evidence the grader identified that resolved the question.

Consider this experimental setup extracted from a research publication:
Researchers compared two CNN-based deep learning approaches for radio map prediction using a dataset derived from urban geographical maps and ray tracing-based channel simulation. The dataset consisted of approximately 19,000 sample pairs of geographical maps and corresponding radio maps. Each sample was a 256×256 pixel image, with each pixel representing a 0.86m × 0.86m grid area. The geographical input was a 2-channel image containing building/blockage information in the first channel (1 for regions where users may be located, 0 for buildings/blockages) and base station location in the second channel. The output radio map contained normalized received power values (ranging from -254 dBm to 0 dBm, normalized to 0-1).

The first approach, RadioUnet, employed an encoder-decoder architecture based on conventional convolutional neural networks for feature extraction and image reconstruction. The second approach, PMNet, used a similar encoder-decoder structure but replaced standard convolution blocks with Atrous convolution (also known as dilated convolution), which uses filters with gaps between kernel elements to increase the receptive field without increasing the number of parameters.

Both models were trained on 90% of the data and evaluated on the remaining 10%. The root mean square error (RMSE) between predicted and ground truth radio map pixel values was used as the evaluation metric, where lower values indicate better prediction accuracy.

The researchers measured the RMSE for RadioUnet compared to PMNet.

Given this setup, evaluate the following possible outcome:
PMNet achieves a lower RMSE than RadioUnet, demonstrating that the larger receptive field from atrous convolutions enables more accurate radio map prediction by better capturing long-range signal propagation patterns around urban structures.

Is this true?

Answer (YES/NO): YES